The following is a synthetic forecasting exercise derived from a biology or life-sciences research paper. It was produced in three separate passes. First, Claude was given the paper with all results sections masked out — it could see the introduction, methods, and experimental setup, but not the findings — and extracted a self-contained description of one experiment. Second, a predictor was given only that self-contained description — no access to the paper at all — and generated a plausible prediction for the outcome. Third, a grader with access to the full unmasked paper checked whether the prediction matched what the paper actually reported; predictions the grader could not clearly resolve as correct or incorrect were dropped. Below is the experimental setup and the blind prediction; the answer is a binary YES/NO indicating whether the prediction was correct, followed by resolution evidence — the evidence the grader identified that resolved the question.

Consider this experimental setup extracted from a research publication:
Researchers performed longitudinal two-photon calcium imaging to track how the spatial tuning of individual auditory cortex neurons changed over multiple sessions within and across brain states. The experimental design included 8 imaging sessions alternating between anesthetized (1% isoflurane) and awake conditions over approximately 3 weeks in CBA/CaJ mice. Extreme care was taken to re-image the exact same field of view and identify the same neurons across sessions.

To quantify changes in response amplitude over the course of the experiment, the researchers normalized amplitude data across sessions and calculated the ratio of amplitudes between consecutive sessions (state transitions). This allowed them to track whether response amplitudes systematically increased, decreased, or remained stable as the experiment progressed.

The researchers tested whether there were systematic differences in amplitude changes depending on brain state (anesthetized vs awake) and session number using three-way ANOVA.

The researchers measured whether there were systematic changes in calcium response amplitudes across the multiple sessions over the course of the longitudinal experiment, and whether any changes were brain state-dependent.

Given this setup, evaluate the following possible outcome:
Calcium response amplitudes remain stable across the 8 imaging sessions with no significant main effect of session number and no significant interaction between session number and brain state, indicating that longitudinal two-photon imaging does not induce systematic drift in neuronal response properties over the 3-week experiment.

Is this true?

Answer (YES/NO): NO